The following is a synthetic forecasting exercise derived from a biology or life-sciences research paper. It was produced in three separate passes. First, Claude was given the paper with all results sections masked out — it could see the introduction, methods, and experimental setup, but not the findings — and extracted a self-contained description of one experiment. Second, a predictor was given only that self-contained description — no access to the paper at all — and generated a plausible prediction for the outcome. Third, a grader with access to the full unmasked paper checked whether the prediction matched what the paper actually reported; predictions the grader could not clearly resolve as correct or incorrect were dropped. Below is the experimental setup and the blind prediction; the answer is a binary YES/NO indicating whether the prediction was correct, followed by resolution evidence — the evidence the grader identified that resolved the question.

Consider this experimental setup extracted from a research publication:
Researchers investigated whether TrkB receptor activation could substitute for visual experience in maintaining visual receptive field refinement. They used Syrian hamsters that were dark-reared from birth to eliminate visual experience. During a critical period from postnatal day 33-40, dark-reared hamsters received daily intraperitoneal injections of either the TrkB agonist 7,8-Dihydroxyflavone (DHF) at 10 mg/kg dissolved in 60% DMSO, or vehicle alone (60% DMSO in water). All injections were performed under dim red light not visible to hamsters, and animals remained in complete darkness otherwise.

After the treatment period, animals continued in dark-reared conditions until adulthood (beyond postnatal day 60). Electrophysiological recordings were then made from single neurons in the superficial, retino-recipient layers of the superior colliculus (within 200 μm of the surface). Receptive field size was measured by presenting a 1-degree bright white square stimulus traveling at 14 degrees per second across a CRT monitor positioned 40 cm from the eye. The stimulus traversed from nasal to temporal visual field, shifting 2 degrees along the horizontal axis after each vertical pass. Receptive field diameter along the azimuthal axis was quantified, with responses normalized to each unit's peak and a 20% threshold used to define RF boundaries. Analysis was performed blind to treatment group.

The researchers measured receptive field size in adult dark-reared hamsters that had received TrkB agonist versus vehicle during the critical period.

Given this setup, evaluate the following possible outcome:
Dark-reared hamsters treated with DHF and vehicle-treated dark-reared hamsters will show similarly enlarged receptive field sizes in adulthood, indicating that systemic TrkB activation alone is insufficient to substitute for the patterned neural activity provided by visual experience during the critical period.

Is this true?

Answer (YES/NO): NO